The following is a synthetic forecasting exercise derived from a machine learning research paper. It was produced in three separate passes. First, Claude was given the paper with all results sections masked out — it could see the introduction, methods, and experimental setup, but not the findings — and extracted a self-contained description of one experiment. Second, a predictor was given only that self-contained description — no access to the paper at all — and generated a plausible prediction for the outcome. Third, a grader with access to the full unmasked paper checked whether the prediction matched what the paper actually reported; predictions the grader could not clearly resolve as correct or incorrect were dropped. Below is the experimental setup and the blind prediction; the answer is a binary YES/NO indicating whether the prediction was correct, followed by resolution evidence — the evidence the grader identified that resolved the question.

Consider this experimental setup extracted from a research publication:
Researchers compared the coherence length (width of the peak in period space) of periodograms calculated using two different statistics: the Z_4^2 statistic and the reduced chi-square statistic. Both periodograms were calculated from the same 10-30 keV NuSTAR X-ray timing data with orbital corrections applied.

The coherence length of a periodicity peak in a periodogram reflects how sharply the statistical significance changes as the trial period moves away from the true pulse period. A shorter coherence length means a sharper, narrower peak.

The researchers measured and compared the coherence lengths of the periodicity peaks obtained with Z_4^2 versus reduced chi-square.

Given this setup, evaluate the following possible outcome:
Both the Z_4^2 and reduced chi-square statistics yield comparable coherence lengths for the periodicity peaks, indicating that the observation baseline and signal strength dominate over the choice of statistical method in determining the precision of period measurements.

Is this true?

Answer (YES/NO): NO